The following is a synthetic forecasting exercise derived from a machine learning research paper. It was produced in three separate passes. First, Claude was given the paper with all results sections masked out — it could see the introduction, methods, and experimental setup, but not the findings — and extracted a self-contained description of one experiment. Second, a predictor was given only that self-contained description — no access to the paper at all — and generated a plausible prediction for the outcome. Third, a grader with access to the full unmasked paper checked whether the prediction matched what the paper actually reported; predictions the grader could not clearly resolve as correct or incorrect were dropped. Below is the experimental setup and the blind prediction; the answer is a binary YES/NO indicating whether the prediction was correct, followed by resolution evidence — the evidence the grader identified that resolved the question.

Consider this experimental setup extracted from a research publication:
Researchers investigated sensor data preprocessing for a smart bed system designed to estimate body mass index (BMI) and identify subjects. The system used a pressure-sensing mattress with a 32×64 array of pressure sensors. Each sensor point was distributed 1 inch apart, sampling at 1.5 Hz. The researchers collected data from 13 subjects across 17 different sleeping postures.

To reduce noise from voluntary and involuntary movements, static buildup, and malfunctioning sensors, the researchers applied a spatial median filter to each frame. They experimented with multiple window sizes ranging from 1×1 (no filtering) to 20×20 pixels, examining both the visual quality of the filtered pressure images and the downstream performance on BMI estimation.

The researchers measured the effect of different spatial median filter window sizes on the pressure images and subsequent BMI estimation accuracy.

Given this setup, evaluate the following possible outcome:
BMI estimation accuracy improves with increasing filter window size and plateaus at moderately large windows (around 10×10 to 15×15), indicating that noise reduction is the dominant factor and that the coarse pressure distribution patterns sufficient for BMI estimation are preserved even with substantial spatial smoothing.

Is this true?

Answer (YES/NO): NO